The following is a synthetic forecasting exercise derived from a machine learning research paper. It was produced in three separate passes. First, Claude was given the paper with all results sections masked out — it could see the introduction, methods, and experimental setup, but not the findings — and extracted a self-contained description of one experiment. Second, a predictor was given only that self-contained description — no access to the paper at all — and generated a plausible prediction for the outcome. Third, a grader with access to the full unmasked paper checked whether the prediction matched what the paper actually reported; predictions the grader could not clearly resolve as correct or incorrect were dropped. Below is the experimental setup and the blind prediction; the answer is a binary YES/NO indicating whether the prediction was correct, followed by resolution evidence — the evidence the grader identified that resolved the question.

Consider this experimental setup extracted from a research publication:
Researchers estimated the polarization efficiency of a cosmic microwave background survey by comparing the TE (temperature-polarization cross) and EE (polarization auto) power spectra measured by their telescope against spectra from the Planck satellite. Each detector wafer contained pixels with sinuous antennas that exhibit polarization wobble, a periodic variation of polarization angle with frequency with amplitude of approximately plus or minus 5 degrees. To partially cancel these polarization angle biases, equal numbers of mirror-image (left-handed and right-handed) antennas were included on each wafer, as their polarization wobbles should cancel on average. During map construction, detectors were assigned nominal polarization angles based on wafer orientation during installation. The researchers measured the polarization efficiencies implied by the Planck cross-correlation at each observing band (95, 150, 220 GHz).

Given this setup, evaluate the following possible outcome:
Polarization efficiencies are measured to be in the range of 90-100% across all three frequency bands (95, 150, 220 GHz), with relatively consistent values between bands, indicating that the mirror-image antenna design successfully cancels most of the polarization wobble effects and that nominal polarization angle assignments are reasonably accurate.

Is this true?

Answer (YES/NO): NO